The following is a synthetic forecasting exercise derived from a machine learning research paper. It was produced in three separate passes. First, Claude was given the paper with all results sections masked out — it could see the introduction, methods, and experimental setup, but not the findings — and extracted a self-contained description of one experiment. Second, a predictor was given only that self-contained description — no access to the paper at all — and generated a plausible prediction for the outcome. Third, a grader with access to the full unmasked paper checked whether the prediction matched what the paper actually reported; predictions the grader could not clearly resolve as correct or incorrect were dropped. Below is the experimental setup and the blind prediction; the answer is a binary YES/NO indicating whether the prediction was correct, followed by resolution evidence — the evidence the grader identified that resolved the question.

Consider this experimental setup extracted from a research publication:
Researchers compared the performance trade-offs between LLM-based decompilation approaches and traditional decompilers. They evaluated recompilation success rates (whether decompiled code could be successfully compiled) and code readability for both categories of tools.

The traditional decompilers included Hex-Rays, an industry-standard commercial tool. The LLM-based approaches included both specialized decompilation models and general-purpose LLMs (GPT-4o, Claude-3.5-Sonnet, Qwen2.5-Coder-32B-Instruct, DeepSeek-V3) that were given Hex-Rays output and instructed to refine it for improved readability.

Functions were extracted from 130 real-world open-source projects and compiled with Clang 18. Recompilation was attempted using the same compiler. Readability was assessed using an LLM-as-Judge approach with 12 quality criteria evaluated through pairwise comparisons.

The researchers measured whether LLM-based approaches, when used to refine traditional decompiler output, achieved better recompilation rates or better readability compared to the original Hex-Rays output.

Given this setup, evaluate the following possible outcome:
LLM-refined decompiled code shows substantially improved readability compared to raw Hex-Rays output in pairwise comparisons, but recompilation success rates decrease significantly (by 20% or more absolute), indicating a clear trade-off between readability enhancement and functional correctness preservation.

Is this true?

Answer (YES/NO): NO